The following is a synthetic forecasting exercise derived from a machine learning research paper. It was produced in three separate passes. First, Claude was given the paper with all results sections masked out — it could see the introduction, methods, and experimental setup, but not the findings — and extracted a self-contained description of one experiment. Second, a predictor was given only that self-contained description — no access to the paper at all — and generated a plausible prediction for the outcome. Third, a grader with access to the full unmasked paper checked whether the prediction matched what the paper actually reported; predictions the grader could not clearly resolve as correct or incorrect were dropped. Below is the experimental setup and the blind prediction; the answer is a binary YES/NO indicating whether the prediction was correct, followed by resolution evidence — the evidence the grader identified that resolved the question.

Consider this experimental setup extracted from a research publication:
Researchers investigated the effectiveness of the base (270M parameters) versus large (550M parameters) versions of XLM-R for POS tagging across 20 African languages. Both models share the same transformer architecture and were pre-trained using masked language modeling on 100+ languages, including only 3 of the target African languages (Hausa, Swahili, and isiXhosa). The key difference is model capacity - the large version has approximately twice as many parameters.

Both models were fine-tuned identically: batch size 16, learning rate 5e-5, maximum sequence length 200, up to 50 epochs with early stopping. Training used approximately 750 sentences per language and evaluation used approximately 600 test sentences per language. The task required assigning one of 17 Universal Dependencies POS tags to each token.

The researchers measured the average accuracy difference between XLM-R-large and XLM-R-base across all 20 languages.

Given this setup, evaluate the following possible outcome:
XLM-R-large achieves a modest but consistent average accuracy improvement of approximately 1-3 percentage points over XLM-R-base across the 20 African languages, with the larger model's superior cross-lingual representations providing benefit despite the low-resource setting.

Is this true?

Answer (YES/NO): NO